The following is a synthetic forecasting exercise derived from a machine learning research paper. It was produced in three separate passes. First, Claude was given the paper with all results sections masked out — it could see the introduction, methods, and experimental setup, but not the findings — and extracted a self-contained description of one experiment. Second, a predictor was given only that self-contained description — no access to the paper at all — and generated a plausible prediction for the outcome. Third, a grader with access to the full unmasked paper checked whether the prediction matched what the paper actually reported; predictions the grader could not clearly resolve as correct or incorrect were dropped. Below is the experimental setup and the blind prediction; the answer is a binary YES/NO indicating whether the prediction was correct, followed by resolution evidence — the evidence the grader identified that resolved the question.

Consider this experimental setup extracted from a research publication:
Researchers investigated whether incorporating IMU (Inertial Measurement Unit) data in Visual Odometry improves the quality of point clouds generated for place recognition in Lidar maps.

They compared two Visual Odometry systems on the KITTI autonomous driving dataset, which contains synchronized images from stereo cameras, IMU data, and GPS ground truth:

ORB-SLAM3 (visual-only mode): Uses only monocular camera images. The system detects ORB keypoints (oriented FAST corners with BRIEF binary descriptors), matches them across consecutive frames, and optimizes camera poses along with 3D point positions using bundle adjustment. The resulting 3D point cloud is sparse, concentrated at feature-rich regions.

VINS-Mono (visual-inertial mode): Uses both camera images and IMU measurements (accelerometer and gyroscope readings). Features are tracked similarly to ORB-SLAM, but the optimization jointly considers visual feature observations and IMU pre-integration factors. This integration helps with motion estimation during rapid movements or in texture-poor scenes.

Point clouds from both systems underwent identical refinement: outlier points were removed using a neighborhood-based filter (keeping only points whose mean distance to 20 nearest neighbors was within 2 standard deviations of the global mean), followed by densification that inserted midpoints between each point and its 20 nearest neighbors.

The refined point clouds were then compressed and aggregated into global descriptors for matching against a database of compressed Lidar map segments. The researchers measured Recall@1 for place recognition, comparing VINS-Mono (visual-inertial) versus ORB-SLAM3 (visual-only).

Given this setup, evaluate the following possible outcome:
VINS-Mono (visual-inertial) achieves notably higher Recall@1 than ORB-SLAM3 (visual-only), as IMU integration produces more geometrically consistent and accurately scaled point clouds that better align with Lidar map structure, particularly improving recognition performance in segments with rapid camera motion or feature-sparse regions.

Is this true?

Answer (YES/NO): YES